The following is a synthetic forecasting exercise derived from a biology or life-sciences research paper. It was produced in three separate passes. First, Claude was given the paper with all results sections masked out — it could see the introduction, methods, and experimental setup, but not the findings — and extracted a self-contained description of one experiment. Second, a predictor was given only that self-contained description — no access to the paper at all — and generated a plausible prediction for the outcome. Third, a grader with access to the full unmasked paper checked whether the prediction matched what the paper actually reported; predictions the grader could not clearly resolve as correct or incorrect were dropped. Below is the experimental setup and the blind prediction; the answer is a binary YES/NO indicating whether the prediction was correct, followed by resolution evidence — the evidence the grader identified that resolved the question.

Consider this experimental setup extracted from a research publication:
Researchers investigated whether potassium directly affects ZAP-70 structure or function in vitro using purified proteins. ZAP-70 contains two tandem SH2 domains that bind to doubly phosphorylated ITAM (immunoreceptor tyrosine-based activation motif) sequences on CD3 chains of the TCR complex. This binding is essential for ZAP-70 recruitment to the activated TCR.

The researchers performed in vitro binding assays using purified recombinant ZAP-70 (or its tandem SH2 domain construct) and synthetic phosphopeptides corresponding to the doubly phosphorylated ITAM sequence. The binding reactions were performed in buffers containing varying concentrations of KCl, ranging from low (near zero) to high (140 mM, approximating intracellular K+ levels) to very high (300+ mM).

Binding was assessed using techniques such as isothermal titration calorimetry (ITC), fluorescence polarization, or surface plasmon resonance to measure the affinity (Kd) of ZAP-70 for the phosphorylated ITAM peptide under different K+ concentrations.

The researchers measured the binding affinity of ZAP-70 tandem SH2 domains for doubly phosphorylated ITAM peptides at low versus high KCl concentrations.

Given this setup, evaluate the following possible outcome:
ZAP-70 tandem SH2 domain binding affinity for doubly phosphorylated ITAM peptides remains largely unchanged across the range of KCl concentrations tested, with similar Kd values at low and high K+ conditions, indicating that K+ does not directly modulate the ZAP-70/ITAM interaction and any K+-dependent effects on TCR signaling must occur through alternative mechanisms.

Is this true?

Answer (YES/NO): NO